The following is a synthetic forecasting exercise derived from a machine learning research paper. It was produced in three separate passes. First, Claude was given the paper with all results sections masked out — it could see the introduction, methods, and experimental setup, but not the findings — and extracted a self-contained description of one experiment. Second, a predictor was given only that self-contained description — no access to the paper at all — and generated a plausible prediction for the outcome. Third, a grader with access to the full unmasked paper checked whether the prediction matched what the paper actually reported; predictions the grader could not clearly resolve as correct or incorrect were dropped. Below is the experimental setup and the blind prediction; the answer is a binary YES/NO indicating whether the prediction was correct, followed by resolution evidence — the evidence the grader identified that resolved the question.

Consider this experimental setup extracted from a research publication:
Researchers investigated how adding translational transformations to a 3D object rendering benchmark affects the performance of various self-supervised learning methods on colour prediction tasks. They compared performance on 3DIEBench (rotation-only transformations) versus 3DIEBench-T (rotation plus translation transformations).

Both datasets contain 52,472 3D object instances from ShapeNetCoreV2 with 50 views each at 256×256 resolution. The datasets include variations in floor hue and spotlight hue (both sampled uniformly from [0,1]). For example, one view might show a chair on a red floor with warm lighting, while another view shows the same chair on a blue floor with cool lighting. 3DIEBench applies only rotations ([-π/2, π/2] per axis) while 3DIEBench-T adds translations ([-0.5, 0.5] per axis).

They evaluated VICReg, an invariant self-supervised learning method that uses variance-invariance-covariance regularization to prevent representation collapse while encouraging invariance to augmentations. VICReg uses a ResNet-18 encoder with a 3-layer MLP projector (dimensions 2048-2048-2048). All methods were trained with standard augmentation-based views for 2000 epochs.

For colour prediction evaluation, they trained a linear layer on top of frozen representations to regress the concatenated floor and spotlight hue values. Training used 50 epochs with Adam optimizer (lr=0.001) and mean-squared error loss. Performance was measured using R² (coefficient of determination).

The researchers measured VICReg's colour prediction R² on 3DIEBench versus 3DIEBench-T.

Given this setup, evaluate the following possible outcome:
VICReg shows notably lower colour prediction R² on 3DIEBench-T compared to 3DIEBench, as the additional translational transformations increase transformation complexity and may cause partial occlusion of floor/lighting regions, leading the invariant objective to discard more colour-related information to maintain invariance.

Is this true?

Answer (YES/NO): NO